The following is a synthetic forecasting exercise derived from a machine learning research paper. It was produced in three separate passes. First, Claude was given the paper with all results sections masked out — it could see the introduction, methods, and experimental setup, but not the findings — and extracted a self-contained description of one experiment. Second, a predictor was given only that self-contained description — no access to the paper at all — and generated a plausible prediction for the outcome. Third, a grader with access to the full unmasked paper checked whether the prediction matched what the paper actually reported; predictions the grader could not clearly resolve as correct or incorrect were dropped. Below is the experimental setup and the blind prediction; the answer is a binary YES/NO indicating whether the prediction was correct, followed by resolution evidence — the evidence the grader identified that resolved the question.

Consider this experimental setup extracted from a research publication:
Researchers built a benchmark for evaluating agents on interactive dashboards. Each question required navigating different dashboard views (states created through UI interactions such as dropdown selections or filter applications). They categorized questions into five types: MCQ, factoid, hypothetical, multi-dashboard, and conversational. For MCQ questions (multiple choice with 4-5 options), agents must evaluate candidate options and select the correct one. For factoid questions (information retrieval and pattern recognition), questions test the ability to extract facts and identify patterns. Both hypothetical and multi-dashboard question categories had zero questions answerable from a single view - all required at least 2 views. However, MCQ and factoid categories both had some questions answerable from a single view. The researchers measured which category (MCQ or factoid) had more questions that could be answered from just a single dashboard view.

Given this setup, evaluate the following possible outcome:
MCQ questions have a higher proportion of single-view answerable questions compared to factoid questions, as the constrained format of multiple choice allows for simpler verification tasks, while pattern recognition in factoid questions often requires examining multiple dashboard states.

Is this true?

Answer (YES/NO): YES